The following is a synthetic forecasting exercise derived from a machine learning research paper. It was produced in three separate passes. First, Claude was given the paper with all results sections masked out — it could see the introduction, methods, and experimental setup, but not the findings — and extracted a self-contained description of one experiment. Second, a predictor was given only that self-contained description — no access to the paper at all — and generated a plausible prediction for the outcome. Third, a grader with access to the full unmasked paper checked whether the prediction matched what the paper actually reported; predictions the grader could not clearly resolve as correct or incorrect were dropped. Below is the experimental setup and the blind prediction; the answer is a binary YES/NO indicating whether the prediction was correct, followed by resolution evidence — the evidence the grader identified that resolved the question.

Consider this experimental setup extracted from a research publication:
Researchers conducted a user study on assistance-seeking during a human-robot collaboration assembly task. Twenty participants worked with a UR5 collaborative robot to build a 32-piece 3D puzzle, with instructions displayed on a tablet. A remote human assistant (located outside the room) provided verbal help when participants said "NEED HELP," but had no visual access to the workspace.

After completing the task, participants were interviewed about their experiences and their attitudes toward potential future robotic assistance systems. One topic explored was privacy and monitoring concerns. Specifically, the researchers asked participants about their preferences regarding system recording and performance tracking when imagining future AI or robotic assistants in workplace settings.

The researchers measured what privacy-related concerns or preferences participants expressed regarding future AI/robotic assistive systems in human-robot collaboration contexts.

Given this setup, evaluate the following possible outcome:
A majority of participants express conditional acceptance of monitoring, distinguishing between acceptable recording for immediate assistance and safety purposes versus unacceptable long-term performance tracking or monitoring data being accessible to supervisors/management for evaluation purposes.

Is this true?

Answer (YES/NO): NO